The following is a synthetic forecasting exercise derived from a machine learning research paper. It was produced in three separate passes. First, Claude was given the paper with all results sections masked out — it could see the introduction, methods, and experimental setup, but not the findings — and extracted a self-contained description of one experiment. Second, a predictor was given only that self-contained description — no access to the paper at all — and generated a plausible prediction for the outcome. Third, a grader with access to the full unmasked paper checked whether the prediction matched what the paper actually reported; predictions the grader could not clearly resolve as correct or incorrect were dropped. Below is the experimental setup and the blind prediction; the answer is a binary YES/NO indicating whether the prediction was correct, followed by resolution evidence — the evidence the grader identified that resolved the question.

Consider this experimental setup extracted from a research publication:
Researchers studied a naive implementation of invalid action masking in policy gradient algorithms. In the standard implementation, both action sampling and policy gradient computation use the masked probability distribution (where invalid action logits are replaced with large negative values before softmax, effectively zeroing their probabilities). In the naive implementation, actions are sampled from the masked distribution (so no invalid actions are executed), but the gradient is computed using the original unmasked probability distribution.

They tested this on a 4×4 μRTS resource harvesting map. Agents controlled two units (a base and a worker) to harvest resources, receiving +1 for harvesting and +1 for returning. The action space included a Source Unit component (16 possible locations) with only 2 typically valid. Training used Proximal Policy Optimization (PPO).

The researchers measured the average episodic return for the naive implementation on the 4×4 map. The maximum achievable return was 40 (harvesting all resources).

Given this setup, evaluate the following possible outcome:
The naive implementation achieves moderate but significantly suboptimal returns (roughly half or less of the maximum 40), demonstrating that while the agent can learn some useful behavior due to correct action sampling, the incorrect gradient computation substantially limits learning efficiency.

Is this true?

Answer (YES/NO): NO